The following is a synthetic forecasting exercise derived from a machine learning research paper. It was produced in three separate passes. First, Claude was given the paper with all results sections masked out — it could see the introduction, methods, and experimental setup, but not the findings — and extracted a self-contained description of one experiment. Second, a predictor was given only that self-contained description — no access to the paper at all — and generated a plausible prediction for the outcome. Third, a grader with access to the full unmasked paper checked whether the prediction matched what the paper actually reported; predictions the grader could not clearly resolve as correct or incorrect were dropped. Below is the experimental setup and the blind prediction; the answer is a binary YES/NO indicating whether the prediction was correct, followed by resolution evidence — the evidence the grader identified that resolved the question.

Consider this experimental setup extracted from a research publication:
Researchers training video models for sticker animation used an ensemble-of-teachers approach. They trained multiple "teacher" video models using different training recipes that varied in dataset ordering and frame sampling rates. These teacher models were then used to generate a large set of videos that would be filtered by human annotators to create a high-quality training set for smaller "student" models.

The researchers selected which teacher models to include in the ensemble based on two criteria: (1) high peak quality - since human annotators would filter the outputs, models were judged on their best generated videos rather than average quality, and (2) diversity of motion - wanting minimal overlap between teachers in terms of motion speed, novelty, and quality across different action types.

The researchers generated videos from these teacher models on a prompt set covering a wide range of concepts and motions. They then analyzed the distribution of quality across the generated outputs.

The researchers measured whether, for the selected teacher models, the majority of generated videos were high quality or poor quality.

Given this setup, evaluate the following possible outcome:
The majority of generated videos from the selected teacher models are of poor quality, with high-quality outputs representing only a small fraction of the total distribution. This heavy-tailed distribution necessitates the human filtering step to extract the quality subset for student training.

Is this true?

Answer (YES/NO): YES